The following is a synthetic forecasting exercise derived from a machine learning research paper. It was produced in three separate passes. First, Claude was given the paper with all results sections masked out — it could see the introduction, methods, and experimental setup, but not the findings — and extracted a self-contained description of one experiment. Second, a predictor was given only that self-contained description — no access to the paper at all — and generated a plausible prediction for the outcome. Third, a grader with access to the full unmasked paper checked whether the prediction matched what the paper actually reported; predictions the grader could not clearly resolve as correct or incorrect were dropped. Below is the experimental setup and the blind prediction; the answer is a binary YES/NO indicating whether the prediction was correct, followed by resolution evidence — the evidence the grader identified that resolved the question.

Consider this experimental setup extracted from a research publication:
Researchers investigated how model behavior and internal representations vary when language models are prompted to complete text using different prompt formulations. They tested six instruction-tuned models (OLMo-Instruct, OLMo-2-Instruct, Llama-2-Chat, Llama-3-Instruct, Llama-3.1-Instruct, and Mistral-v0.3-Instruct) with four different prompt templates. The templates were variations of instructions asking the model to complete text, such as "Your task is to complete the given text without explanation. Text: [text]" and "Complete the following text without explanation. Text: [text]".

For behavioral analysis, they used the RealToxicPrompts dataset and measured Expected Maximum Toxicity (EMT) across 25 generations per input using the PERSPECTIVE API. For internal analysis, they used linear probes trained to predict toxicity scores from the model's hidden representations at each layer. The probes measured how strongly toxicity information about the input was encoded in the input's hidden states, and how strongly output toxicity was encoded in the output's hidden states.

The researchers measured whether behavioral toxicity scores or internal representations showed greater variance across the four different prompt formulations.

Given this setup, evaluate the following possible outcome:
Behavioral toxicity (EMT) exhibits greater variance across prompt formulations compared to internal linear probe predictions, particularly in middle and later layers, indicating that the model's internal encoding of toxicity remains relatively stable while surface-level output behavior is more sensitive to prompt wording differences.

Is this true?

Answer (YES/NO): NO